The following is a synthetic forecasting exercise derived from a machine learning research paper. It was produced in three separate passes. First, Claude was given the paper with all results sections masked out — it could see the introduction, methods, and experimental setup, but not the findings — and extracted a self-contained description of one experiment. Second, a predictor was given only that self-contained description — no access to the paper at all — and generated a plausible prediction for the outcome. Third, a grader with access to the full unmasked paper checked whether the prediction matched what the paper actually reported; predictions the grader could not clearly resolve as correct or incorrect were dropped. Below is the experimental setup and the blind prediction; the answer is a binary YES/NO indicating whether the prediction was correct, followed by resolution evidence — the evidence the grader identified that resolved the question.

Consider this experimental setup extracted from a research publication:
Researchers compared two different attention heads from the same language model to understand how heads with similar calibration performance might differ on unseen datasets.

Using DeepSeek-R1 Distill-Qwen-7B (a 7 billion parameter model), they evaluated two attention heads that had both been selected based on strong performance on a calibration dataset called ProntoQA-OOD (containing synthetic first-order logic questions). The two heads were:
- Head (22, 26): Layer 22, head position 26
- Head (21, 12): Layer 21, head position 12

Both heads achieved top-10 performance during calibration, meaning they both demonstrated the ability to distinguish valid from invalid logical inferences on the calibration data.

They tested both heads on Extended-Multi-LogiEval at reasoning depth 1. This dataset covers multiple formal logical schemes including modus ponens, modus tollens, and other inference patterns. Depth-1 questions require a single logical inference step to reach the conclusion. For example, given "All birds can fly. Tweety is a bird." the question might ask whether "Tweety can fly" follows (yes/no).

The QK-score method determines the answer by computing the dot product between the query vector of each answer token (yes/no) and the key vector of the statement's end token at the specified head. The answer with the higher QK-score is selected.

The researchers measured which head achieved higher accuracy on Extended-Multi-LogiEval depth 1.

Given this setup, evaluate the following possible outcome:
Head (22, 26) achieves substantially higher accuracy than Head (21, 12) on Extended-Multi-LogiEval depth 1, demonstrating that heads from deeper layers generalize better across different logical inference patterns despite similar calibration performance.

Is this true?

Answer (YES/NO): NO